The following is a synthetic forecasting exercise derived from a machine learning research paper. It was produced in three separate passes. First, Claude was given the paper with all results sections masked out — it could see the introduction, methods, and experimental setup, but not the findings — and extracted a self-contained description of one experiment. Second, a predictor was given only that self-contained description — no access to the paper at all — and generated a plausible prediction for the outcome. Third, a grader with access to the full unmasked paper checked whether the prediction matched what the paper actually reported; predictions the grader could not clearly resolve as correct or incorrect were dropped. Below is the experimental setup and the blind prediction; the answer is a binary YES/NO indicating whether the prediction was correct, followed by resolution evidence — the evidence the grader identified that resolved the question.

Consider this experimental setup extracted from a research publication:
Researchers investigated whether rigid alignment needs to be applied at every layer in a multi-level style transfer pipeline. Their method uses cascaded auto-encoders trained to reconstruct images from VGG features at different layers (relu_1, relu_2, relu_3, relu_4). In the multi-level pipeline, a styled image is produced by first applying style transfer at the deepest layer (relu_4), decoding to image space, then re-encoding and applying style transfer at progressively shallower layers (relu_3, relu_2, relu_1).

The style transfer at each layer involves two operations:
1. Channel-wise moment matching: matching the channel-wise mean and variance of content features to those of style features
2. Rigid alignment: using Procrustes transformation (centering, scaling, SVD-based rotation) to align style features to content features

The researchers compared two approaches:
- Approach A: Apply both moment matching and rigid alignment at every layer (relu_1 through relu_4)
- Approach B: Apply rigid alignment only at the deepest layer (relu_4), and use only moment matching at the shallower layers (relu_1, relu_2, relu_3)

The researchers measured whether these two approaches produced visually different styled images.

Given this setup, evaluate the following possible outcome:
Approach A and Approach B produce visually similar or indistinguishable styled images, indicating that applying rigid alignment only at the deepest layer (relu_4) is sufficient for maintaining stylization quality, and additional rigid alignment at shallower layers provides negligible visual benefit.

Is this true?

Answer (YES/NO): YES